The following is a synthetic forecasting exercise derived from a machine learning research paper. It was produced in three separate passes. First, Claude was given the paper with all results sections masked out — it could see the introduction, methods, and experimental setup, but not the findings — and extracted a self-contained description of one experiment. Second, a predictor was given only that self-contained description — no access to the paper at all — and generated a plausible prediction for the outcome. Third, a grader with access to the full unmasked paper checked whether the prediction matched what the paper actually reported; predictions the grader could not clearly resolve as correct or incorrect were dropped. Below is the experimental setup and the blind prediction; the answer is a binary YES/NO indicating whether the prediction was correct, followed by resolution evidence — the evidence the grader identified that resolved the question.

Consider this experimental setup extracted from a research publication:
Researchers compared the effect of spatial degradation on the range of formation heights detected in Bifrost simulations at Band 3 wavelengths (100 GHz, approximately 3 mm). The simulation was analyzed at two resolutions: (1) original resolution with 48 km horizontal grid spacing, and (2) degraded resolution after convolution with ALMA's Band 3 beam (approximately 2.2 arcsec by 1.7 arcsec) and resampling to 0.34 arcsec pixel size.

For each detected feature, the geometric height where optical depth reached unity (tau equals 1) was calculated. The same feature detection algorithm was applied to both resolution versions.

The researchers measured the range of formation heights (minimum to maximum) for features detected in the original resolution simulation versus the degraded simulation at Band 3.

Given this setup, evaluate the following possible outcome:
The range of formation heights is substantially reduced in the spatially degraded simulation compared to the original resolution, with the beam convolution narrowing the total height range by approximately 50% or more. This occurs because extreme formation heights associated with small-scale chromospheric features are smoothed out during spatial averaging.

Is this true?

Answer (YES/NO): YES